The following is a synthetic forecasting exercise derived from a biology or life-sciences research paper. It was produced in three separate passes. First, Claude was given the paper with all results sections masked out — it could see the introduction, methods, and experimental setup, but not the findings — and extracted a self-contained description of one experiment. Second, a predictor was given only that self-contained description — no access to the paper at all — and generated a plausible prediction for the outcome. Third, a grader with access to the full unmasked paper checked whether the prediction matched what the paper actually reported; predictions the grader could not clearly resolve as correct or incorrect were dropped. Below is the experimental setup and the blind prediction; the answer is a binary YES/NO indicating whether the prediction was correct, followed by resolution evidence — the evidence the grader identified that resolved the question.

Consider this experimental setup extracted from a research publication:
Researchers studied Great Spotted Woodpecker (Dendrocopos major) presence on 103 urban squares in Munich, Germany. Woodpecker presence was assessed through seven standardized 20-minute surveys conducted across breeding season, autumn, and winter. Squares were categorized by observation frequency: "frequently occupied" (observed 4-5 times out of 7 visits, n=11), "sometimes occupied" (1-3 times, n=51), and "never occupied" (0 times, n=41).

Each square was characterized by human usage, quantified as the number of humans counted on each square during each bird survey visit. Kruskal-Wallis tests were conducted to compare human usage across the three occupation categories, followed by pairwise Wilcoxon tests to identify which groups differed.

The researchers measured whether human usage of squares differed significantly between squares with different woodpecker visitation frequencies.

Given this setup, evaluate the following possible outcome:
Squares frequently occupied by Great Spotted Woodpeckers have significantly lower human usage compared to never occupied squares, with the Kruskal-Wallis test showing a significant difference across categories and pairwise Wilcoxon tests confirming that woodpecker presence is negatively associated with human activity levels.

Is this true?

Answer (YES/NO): YES